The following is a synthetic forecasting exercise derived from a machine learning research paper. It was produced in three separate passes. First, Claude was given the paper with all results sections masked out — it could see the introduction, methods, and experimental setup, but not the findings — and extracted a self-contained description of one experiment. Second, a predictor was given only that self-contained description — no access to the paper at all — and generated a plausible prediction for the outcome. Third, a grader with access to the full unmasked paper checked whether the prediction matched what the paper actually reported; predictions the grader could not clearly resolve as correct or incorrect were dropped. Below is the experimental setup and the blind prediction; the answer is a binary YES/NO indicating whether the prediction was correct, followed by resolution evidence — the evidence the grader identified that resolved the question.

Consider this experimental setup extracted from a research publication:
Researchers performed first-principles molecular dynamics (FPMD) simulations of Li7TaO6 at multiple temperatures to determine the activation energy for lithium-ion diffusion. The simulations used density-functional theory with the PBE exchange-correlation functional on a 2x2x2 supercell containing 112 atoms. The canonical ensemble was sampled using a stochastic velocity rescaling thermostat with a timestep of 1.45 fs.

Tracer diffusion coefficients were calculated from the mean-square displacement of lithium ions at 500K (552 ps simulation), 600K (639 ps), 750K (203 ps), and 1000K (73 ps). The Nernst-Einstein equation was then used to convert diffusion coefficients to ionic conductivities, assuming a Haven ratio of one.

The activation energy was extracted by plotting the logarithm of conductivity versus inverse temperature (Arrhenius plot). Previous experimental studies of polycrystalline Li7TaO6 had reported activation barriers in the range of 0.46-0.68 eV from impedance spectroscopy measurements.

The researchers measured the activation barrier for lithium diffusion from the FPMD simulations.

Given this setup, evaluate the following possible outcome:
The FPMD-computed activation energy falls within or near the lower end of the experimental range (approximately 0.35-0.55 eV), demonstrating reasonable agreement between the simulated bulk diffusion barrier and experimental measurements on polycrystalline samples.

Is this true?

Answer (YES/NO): NO